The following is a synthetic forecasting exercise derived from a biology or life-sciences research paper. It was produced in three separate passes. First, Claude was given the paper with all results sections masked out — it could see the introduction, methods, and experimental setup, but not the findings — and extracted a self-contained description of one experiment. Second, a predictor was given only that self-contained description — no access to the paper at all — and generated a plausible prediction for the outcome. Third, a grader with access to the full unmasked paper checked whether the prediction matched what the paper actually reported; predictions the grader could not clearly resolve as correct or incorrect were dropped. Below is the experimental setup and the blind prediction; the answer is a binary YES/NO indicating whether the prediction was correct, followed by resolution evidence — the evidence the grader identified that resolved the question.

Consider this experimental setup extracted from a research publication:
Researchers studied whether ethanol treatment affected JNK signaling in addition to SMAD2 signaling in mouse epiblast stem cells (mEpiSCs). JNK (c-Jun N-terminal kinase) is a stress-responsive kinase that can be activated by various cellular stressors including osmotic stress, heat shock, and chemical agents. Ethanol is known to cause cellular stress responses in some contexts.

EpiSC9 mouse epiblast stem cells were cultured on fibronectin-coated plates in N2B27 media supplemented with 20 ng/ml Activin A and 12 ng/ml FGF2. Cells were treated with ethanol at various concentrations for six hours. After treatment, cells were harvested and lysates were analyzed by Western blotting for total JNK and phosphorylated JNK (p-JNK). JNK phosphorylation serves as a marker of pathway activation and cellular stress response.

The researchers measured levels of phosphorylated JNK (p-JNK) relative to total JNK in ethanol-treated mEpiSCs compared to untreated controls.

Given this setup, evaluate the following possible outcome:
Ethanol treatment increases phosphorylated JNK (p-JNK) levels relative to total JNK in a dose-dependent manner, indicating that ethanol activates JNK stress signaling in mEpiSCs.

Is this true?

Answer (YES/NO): YES